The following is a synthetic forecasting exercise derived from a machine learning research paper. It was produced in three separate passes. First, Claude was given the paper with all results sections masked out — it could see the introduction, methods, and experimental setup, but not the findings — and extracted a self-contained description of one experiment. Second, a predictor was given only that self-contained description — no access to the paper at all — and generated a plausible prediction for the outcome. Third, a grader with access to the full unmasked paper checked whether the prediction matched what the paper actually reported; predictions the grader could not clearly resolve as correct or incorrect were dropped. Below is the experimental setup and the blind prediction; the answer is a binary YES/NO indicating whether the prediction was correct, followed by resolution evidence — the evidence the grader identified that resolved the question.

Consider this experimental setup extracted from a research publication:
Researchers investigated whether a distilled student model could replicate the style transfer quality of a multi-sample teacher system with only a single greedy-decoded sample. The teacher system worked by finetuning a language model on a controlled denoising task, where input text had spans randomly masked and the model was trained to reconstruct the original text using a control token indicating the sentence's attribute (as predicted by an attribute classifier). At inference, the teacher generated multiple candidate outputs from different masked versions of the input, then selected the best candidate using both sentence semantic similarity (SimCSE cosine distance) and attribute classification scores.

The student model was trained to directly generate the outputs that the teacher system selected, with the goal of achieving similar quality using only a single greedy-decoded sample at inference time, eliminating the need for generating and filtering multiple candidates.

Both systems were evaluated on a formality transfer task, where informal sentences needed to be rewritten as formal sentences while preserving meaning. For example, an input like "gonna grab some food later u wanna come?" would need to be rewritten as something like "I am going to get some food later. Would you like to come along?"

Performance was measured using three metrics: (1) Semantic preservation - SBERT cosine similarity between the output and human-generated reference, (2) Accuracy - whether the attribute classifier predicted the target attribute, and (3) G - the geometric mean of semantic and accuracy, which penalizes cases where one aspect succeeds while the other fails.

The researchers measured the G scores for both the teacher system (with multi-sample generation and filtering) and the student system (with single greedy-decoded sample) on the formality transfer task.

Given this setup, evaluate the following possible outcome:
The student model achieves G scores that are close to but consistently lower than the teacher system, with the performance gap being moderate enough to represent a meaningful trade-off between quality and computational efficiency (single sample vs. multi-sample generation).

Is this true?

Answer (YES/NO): YES